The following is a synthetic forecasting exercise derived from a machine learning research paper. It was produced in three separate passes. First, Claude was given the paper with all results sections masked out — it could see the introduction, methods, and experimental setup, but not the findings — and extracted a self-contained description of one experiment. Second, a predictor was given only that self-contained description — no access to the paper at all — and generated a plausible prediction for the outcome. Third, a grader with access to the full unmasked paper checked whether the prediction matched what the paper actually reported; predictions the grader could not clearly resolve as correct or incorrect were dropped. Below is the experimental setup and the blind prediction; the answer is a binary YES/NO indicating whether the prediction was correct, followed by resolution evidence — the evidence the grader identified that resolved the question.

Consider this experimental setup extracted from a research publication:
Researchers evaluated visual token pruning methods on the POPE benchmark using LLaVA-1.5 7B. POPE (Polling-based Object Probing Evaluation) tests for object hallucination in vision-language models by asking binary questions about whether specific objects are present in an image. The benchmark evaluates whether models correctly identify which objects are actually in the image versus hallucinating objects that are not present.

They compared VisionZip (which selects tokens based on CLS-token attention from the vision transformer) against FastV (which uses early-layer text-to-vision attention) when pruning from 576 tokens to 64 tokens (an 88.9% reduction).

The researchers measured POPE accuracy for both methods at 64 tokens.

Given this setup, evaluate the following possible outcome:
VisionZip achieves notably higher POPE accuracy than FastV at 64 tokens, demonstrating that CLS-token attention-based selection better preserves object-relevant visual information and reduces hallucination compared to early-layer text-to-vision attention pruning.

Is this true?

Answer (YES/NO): YES